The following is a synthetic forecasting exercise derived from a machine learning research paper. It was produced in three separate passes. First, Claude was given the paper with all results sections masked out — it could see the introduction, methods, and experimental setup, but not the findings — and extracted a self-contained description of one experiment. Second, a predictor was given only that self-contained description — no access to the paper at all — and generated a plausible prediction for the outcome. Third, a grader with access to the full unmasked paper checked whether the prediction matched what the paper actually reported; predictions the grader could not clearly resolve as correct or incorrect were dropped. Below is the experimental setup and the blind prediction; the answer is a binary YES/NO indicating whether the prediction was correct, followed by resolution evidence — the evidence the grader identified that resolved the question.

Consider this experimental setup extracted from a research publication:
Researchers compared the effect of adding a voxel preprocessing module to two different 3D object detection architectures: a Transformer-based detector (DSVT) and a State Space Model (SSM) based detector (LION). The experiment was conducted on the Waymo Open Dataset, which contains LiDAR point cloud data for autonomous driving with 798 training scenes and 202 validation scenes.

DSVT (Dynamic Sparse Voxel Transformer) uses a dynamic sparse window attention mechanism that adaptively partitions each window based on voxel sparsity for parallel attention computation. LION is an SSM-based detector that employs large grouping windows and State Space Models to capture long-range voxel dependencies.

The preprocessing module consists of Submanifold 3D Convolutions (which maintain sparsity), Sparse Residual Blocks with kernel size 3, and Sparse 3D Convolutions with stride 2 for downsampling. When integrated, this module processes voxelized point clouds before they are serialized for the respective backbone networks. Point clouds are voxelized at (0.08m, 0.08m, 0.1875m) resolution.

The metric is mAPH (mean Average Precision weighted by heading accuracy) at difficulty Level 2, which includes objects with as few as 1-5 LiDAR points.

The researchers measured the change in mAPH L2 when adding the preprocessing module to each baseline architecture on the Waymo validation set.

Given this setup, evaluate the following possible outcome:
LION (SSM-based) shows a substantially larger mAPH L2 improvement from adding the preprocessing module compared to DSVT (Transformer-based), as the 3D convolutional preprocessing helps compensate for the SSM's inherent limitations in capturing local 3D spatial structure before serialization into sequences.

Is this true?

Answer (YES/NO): NO